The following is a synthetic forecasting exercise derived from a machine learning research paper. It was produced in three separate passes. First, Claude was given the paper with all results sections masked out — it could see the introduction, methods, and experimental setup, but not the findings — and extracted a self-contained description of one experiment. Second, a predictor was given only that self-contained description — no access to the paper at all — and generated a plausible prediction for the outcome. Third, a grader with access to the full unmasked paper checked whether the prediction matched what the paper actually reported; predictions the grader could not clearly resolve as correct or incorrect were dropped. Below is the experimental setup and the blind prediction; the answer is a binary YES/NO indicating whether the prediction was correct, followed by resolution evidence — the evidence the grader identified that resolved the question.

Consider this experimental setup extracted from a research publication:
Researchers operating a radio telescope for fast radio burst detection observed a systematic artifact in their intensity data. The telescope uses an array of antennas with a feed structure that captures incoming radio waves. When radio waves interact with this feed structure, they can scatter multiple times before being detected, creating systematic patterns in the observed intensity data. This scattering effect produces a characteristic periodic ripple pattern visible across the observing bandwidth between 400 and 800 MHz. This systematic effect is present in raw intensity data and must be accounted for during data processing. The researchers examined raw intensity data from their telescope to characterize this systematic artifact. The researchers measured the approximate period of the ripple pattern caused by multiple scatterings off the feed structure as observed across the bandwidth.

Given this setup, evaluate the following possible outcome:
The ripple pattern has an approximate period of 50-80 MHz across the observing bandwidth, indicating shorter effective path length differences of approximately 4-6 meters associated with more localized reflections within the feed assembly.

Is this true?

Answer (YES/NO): NO